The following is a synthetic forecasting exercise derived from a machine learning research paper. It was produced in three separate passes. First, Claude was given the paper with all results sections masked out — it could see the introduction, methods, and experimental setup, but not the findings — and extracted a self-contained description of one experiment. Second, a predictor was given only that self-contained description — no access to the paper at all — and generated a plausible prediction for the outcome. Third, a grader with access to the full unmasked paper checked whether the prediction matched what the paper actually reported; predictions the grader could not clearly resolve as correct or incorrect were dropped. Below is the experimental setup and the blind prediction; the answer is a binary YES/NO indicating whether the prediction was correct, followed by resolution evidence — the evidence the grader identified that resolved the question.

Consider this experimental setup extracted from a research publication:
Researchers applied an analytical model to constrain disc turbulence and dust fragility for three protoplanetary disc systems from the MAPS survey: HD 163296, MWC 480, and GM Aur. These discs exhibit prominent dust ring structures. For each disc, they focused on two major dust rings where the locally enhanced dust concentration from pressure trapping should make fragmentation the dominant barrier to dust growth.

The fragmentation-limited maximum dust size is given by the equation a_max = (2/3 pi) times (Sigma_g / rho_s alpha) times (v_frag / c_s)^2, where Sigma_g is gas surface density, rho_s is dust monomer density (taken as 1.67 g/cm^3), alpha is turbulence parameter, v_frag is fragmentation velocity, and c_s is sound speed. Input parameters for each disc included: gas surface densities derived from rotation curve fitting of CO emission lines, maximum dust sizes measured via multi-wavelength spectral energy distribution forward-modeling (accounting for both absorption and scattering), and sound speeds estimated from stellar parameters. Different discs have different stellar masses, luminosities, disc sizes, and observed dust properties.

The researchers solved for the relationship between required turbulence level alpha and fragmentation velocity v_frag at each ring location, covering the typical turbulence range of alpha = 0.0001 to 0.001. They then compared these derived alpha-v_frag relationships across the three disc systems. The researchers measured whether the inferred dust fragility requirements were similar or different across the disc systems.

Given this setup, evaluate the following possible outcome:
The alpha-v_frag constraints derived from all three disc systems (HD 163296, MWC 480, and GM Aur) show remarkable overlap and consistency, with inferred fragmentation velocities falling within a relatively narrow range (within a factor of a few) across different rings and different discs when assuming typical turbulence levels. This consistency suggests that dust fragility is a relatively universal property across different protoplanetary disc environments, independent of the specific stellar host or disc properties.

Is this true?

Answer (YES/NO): NO